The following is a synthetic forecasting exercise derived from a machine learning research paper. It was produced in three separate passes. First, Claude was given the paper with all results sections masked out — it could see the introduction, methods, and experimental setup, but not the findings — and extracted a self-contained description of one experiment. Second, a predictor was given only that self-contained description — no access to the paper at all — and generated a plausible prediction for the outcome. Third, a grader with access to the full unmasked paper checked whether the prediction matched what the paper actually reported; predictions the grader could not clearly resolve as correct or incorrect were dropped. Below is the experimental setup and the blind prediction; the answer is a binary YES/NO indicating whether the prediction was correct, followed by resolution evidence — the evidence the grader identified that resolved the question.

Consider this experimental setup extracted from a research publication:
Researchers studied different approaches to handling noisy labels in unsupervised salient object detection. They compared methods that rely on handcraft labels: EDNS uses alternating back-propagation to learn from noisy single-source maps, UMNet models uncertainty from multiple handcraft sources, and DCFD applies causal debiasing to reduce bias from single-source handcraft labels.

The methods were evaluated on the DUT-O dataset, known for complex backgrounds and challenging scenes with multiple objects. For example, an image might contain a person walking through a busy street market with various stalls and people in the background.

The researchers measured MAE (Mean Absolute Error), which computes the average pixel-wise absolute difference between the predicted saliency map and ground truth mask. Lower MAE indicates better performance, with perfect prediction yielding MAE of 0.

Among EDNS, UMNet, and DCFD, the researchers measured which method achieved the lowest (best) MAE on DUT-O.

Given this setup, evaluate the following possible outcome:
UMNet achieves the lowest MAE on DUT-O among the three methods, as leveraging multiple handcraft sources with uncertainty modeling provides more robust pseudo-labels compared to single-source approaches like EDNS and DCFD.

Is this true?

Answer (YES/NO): YES